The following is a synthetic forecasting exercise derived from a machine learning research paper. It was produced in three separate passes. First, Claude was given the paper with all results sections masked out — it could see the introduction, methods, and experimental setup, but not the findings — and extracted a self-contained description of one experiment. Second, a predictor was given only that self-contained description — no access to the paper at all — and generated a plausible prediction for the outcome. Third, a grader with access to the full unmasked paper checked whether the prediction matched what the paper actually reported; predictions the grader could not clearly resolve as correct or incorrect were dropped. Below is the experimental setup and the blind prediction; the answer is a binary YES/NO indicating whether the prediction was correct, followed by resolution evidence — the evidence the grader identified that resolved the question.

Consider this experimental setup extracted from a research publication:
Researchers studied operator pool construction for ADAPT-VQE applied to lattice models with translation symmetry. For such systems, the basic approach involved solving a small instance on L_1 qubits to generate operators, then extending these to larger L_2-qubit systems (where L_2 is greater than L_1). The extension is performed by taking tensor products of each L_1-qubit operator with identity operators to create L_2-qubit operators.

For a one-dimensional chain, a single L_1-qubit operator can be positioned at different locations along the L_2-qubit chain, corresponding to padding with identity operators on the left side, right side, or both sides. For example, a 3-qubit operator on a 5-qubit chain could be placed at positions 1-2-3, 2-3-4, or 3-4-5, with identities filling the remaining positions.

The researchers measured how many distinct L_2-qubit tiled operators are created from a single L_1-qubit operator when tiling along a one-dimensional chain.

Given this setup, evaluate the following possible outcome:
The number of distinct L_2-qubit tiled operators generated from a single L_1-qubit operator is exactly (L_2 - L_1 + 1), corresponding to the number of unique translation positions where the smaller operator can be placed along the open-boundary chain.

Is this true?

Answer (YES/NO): YES